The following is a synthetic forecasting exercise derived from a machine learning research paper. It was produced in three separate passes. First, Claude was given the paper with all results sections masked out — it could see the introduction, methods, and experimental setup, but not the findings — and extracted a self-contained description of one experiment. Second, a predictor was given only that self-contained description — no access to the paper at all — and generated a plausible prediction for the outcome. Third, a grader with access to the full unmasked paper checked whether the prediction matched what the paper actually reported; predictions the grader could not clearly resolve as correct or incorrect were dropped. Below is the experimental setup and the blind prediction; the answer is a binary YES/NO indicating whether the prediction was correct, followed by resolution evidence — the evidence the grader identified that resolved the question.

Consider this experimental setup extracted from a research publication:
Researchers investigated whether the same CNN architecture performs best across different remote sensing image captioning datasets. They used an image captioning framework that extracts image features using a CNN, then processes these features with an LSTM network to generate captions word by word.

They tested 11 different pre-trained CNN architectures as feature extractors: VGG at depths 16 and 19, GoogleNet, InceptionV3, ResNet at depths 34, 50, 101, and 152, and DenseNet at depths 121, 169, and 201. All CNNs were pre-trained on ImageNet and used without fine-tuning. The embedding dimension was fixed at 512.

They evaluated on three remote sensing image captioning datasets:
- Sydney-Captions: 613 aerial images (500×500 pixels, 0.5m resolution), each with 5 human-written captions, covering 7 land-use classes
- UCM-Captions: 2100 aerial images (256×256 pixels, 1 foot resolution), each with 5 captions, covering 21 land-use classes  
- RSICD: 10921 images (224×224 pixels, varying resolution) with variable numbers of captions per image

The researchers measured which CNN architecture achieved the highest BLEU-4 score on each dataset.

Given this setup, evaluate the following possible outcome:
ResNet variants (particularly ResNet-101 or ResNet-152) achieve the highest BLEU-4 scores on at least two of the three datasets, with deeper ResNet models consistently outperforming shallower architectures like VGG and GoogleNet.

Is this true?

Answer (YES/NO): NO